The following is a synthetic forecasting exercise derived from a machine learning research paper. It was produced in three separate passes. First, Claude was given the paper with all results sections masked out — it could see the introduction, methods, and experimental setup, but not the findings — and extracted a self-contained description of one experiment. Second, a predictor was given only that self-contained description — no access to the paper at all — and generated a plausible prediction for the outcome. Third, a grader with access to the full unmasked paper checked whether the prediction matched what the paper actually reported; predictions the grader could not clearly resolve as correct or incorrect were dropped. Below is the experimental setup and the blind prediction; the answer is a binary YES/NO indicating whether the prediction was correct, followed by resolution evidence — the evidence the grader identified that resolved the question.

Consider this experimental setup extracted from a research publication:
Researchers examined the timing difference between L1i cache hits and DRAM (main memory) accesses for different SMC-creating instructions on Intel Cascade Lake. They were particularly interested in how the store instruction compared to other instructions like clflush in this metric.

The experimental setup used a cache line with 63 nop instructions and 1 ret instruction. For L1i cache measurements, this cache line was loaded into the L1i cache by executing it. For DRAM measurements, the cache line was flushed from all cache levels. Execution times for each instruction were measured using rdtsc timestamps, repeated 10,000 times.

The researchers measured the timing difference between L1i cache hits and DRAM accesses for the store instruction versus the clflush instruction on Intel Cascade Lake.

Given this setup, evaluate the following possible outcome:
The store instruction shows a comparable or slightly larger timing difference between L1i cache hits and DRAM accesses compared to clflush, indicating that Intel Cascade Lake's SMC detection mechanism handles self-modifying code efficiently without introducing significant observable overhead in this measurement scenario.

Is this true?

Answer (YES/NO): NO